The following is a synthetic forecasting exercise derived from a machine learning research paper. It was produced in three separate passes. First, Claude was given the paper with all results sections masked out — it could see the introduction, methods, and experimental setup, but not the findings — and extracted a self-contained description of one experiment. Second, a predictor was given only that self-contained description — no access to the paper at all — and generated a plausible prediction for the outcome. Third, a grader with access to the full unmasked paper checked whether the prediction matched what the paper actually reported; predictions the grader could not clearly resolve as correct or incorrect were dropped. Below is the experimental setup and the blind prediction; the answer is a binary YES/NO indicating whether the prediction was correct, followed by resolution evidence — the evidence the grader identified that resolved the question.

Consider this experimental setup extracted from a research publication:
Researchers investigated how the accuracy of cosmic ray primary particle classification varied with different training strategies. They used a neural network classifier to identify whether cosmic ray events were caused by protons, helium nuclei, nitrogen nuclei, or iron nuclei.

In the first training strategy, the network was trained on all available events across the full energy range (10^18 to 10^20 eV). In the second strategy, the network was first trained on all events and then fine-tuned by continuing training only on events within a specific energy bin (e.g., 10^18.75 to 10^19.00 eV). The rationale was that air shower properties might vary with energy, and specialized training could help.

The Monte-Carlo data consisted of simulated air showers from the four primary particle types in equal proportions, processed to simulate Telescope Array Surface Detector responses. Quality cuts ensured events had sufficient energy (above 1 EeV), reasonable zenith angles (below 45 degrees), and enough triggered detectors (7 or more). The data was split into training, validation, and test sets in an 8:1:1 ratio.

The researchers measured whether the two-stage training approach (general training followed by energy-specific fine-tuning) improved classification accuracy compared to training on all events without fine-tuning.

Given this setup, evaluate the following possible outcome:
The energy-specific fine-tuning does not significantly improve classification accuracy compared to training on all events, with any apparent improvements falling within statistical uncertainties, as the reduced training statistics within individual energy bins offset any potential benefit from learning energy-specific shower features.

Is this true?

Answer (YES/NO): NO